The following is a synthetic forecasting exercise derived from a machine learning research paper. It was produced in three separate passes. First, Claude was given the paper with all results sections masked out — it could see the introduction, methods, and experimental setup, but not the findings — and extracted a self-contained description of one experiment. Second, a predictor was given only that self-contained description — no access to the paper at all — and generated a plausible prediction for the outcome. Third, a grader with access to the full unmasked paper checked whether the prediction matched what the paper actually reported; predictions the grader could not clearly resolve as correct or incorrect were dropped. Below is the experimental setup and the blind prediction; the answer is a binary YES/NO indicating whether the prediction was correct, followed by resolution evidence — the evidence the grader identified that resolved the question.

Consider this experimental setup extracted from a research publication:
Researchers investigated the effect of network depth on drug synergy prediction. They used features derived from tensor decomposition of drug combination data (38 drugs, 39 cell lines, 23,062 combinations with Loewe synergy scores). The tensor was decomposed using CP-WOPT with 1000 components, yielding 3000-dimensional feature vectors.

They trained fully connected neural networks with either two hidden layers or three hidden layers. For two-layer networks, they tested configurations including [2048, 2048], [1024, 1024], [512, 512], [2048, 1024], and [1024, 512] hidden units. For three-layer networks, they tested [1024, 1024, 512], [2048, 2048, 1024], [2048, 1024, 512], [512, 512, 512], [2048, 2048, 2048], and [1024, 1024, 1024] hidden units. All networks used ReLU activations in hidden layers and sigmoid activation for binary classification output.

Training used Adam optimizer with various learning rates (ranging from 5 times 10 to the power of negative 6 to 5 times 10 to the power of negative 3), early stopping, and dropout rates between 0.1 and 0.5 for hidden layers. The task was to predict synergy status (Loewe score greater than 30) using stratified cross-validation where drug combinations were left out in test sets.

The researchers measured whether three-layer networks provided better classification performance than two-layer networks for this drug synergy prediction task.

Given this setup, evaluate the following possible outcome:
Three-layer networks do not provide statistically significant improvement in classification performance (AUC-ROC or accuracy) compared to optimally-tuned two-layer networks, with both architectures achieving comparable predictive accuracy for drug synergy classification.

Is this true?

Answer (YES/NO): NO